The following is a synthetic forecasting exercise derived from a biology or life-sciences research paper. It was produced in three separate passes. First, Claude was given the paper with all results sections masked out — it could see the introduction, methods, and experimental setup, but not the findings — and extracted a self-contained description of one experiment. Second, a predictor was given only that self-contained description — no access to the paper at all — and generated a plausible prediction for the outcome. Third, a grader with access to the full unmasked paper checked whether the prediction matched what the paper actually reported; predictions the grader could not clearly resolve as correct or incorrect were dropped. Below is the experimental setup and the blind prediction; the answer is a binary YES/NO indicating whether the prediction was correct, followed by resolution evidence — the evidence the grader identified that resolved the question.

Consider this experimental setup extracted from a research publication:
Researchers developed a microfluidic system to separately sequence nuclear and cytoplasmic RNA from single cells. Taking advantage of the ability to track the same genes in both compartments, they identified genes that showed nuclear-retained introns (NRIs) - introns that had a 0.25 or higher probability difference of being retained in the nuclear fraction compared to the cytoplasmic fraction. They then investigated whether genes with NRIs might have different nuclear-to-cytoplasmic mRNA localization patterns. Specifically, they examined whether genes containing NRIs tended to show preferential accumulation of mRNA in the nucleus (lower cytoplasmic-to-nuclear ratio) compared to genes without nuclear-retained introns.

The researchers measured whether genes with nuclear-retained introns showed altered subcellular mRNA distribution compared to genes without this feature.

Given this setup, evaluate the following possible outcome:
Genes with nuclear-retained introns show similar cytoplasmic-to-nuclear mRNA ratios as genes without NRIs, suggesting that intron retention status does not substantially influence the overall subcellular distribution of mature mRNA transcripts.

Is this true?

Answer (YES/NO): NO